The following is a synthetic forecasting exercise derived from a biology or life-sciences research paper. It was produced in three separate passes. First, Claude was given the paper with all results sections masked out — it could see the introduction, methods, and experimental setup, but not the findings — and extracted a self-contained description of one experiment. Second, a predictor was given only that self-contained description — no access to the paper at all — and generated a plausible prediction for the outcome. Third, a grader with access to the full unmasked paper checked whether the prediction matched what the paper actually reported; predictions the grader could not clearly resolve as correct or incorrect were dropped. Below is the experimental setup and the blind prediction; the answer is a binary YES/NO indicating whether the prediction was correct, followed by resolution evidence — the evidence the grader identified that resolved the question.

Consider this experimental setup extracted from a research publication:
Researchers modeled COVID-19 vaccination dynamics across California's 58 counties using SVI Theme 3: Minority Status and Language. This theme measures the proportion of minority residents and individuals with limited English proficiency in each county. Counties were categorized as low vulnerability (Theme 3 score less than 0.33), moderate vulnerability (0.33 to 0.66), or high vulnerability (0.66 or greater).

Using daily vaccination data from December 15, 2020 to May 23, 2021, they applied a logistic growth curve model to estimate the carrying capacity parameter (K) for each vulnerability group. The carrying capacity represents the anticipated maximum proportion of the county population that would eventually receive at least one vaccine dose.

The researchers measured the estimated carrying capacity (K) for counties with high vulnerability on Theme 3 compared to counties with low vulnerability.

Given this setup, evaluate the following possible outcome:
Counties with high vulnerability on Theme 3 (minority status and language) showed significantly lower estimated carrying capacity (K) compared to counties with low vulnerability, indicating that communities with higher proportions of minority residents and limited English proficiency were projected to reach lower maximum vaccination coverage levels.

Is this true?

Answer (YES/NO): NO